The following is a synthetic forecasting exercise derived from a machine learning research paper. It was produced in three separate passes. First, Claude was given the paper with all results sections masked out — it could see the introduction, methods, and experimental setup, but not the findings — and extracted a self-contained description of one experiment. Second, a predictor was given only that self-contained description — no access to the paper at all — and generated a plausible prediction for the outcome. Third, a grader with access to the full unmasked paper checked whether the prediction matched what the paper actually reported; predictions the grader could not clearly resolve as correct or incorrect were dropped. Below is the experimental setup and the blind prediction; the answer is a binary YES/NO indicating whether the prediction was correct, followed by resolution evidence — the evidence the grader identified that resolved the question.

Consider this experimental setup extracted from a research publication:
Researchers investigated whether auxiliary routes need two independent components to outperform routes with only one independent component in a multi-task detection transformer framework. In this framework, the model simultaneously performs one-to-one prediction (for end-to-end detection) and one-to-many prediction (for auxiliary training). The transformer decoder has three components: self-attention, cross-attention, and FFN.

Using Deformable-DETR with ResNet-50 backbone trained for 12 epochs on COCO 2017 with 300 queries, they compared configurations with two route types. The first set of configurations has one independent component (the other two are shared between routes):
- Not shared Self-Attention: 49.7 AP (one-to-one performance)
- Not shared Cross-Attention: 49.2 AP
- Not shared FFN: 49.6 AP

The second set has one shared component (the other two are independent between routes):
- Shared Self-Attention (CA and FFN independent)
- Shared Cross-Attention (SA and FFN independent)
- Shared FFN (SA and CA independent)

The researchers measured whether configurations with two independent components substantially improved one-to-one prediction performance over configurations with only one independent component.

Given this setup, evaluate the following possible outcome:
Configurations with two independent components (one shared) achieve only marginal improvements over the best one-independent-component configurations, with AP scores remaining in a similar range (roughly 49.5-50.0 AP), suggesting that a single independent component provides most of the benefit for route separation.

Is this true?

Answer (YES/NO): NO